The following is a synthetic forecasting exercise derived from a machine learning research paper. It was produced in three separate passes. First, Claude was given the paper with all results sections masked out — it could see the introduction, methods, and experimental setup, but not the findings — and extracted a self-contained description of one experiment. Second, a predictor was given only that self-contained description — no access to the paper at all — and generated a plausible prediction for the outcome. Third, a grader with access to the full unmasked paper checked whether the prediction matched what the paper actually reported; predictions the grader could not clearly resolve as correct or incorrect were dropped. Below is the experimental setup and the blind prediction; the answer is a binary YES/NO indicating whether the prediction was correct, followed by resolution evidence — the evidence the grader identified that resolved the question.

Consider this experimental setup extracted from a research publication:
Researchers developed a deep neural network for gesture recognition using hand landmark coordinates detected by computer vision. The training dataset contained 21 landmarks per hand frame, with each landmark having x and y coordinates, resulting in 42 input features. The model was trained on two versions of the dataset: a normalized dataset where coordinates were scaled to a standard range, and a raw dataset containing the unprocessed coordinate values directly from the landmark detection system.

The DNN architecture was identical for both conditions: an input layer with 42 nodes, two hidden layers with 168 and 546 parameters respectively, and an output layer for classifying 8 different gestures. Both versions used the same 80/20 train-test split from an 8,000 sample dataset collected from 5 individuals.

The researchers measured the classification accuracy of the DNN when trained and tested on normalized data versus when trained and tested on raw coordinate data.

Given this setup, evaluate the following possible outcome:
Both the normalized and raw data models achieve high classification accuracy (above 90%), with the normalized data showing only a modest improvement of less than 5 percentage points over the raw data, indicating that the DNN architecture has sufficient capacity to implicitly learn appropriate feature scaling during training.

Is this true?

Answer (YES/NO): NO